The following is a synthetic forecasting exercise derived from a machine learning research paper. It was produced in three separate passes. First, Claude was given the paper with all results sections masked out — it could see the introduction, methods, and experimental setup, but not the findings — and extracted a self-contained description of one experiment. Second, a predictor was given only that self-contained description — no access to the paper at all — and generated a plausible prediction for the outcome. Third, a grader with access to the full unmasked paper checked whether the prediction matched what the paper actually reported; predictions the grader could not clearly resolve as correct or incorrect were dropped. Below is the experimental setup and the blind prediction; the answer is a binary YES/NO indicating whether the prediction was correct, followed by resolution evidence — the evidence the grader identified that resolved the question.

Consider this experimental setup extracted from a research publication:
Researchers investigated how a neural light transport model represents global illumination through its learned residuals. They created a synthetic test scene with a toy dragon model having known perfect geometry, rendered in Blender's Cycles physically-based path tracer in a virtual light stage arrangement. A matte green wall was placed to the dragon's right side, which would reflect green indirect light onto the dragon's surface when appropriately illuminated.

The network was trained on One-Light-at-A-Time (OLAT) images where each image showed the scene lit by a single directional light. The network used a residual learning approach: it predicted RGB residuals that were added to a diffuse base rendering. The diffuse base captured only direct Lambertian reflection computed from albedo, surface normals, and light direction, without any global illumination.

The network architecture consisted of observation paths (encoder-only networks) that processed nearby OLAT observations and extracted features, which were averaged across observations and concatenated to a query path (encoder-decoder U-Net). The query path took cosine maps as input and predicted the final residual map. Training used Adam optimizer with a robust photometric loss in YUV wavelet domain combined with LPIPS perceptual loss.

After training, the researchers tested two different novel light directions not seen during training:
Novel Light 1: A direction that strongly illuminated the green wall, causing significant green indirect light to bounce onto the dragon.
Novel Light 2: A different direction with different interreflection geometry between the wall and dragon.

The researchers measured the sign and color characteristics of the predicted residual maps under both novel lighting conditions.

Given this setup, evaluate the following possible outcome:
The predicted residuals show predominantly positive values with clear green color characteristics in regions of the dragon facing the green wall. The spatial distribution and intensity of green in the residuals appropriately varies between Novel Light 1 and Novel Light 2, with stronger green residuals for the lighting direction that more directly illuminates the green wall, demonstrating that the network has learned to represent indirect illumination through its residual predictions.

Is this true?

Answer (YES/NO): NO